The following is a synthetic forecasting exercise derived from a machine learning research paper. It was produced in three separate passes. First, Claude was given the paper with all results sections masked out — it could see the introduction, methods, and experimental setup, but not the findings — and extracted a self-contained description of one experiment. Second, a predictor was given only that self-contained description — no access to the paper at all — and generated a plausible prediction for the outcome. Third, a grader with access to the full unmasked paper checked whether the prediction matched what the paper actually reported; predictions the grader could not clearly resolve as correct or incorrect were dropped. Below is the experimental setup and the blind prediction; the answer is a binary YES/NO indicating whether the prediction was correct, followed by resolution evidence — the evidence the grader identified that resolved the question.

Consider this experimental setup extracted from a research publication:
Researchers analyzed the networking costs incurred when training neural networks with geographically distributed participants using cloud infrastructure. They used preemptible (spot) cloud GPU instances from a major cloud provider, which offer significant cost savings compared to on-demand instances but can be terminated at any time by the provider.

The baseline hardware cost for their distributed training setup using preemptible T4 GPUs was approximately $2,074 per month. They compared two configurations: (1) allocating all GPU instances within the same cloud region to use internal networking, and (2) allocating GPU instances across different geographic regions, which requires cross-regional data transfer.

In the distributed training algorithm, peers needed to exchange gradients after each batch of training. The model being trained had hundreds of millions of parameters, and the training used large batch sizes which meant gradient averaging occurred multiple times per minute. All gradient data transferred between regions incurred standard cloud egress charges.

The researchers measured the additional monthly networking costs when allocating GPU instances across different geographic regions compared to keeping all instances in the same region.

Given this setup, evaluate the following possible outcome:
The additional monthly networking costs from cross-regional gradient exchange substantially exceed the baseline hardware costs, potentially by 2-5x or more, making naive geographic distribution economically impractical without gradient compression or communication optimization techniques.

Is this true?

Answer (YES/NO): NO